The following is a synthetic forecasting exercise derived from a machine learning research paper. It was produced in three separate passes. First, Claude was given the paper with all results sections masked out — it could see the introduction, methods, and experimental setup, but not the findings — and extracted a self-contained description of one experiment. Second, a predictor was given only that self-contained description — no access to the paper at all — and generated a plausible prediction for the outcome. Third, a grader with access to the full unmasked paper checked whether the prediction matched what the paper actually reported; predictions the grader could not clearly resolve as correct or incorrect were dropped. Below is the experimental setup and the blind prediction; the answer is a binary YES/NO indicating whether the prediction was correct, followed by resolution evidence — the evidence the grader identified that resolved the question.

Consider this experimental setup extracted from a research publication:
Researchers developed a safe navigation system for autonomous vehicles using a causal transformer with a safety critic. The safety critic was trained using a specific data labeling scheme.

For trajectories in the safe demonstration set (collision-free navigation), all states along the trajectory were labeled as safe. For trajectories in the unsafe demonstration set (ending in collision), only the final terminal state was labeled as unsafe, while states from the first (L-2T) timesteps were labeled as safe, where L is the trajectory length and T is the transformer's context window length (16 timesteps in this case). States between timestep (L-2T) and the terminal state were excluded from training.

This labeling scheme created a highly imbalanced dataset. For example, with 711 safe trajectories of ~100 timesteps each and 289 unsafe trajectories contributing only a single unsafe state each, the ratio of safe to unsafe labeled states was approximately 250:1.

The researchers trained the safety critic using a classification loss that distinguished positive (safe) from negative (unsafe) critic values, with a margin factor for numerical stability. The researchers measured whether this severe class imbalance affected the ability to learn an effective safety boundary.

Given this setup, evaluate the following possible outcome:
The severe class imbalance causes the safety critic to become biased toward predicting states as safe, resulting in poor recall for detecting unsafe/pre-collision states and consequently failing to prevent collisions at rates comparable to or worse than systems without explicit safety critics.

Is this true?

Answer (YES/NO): NO